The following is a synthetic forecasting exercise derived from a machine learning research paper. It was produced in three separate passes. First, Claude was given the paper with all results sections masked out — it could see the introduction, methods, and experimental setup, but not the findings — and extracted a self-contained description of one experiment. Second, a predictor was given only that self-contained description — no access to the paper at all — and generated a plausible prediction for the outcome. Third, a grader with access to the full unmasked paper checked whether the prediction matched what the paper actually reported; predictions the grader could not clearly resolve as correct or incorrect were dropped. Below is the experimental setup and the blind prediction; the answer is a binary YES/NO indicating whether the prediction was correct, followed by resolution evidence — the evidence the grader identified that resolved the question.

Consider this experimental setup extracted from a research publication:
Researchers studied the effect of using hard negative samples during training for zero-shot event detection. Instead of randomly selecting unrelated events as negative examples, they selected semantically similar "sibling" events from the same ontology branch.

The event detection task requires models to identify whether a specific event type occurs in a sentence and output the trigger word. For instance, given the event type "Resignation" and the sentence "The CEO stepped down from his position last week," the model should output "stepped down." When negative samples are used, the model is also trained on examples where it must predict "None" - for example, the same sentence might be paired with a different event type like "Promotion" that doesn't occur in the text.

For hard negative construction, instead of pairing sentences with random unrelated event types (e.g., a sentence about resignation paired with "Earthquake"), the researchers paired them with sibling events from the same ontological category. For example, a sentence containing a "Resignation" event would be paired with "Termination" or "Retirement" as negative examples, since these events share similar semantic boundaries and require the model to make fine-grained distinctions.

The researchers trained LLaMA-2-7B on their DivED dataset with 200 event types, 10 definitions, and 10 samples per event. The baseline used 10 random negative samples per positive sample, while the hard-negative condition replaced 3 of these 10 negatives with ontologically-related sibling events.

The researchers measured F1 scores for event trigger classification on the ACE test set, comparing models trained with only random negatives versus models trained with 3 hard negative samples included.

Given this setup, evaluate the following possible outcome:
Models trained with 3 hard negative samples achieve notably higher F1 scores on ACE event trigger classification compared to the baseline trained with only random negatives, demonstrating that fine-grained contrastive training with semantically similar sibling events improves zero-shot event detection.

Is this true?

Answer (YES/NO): YES